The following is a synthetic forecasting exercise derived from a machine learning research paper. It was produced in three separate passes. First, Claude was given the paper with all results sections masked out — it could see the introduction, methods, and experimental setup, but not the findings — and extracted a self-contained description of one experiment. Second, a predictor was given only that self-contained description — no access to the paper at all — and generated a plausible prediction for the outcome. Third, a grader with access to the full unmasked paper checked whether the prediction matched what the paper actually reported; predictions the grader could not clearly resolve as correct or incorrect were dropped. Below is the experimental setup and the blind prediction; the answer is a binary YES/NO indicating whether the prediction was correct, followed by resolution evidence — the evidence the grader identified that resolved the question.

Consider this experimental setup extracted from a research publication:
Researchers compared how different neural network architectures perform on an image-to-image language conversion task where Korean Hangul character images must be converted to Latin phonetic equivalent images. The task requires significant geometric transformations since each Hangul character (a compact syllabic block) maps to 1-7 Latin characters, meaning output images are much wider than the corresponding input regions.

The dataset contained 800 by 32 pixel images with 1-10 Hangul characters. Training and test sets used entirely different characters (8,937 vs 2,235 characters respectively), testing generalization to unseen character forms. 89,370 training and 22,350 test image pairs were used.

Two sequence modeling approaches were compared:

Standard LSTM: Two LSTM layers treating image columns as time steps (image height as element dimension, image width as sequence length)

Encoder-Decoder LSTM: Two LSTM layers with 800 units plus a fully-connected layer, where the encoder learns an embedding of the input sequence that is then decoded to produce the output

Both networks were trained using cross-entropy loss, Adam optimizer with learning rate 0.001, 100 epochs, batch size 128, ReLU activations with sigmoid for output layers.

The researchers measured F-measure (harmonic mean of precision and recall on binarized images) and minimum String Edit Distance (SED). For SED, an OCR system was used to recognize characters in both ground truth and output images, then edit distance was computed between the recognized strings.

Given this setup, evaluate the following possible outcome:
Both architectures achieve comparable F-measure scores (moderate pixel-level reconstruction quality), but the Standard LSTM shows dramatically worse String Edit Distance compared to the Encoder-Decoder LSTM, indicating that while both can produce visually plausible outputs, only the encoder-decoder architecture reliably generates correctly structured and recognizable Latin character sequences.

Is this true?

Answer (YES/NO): NO